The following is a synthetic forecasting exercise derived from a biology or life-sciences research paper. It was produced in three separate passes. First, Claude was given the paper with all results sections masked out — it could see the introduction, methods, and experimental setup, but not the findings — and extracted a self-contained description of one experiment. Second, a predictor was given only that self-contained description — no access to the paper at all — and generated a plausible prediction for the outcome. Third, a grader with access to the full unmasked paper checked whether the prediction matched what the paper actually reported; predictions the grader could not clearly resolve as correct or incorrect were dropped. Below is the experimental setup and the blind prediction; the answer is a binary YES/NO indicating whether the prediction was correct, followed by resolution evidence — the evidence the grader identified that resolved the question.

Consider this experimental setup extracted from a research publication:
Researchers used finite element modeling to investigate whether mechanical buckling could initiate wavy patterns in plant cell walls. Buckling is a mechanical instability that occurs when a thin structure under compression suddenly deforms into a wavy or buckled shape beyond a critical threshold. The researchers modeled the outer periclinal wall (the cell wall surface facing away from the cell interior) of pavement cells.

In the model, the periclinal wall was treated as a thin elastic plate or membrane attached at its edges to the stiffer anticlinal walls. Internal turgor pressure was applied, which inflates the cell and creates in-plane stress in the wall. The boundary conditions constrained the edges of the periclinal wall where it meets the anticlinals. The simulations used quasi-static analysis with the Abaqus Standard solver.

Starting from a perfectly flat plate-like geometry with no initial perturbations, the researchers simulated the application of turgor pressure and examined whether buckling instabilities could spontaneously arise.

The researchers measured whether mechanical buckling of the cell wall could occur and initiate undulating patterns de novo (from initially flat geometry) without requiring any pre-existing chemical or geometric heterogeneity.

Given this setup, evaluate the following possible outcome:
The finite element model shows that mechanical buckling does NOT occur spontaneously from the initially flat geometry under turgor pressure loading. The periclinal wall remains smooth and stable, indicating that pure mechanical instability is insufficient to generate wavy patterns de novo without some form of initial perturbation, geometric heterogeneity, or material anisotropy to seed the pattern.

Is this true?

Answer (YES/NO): NO